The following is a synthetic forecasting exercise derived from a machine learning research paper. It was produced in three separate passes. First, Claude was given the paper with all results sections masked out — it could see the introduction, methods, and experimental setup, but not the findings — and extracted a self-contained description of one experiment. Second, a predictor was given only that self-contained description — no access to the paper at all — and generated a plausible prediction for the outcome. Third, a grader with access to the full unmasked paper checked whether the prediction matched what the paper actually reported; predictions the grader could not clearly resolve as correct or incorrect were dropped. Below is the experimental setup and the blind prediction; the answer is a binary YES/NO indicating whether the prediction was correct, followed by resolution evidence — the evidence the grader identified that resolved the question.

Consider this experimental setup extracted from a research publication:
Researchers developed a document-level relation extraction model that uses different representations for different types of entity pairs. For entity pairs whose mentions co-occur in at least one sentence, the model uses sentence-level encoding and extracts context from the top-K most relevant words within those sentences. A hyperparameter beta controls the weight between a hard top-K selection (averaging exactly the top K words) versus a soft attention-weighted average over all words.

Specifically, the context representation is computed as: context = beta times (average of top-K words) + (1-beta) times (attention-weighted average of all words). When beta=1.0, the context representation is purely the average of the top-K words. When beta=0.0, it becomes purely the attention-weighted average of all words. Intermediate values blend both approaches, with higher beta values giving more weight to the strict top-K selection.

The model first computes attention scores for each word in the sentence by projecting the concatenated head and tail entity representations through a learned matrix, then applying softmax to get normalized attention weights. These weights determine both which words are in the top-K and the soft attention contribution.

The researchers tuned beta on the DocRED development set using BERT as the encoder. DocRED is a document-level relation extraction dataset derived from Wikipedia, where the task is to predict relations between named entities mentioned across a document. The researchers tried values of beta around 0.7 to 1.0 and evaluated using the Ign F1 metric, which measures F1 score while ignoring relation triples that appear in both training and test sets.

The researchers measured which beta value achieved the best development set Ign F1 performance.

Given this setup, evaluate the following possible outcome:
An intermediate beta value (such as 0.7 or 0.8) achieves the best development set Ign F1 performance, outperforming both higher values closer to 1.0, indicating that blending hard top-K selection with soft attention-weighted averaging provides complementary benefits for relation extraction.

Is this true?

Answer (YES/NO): NO